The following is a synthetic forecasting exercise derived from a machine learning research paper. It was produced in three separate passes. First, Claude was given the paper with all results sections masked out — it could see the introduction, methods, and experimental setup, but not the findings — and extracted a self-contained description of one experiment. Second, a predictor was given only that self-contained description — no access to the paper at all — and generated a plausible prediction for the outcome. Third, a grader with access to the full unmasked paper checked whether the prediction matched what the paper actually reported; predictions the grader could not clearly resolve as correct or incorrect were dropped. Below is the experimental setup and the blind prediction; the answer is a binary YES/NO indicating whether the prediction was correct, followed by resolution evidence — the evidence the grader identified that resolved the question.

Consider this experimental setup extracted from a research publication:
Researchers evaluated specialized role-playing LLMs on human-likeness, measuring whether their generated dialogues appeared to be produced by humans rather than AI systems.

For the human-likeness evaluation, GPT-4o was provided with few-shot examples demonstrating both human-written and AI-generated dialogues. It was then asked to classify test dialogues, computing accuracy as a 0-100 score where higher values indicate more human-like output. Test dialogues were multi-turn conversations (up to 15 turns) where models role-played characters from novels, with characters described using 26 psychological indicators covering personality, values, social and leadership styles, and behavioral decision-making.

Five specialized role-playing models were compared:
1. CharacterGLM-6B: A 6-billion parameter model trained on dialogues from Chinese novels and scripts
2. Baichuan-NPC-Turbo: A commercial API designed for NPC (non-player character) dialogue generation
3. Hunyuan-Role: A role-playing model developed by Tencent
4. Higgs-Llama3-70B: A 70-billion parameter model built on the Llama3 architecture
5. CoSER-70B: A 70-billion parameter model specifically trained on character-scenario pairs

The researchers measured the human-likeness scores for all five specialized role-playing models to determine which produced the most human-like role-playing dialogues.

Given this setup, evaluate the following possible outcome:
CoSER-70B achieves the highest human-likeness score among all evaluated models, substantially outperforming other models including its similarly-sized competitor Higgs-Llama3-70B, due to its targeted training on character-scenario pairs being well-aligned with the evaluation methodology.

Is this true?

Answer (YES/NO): NO